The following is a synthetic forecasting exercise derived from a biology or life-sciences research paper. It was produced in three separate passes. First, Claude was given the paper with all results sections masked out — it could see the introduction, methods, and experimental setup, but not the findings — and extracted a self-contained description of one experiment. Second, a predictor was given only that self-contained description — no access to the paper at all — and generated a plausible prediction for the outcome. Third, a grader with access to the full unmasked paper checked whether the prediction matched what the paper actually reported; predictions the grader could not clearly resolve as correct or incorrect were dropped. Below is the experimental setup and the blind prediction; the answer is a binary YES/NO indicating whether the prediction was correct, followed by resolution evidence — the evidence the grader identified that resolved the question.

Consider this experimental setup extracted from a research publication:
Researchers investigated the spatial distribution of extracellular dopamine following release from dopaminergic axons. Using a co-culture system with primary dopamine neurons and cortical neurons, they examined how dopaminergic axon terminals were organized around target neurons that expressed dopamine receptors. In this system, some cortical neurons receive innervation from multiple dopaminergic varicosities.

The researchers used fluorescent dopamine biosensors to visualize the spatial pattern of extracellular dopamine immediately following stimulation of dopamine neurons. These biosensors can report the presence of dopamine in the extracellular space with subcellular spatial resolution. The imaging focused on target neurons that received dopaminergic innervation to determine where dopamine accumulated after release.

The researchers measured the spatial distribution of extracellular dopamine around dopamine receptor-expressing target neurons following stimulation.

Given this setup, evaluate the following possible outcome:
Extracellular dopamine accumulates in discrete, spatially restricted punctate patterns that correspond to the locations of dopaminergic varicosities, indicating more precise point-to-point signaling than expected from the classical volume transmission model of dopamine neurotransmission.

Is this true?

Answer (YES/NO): NO